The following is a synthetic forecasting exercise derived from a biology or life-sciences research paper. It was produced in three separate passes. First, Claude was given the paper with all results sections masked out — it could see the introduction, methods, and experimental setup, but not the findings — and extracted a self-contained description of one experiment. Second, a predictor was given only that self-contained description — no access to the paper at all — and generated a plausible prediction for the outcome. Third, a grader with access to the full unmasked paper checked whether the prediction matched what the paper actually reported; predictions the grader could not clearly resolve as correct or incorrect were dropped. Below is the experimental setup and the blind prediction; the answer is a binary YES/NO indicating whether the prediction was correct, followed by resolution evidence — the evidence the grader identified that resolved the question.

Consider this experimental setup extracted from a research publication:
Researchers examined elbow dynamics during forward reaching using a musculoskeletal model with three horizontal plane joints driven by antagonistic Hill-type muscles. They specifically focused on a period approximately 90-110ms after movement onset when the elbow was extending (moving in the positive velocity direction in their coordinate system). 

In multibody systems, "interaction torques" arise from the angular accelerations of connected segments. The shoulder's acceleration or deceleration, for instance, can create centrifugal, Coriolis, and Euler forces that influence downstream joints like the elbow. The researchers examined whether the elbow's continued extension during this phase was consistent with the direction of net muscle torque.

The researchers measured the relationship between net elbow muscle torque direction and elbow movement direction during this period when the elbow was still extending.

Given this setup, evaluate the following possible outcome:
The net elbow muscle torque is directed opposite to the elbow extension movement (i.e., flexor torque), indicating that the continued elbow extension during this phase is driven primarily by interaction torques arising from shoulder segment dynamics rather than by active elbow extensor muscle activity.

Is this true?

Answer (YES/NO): YES